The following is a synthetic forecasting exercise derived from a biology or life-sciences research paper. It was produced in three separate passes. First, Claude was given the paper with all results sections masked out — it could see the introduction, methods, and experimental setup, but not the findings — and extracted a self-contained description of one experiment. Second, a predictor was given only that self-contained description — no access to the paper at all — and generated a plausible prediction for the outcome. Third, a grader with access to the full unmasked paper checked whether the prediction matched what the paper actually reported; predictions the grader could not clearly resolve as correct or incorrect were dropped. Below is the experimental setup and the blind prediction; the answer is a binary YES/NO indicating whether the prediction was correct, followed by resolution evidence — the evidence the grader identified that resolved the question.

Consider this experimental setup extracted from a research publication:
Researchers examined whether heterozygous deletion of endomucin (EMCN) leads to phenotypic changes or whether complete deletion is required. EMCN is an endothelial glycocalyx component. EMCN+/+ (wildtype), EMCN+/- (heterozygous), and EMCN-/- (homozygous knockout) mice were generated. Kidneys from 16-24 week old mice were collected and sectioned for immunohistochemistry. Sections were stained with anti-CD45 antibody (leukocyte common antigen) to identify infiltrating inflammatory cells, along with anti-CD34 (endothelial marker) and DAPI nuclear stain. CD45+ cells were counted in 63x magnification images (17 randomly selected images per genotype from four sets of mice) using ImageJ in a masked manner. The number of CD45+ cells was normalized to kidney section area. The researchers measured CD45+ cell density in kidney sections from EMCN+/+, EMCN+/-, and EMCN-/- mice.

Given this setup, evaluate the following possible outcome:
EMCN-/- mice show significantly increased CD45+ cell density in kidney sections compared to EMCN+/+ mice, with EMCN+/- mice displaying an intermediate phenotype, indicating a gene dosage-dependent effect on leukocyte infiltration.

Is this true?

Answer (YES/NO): NO